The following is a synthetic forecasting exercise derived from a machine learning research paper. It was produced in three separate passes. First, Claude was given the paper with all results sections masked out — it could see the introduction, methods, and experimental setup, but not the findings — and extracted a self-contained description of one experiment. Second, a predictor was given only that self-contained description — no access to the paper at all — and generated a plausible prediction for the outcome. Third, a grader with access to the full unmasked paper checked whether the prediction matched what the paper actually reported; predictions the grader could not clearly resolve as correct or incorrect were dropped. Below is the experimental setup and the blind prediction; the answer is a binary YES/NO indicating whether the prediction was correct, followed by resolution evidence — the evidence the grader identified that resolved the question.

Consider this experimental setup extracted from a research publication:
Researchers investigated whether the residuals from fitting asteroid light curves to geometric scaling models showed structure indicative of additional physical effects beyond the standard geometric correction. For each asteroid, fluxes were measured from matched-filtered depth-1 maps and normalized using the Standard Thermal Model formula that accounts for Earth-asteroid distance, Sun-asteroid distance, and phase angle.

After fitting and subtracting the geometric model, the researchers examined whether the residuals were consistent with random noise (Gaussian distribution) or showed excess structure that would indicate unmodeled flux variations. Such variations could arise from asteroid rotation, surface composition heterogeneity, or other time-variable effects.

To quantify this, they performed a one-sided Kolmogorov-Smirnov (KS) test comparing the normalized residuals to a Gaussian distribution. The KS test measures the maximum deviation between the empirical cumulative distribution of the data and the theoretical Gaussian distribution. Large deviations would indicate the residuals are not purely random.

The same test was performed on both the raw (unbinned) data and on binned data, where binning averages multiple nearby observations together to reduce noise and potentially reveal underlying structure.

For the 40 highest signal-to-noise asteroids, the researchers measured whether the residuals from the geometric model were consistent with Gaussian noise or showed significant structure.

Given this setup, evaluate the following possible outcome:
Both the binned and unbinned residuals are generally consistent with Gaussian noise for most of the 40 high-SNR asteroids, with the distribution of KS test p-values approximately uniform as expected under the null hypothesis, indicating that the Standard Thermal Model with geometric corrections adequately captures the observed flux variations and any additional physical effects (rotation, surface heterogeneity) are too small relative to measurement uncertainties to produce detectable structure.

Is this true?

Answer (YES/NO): NO